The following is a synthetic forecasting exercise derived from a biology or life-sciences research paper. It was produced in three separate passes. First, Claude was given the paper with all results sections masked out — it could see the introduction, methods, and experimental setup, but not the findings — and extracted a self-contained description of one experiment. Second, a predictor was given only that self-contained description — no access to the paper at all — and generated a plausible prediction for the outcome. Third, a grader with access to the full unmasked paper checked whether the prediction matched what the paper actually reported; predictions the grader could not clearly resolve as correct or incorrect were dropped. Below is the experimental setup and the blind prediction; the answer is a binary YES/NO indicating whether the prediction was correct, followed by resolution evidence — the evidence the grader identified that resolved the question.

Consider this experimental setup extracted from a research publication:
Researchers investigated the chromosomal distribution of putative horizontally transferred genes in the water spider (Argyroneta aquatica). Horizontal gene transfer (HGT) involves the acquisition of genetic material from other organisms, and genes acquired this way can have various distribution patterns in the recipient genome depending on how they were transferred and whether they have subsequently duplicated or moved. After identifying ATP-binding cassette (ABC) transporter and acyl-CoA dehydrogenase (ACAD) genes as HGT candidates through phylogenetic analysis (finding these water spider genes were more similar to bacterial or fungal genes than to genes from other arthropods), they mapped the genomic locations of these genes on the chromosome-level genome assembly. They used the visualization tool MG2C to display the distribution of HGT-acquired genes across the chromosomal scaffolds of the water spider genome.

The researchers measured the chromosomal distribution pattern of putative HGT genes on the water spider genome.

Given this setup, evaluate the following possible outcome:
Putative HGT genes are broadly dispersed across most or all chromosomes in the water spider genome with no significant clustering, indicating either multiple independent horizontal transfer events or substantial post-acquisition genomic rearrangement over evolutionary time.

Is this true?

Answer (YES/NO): NO